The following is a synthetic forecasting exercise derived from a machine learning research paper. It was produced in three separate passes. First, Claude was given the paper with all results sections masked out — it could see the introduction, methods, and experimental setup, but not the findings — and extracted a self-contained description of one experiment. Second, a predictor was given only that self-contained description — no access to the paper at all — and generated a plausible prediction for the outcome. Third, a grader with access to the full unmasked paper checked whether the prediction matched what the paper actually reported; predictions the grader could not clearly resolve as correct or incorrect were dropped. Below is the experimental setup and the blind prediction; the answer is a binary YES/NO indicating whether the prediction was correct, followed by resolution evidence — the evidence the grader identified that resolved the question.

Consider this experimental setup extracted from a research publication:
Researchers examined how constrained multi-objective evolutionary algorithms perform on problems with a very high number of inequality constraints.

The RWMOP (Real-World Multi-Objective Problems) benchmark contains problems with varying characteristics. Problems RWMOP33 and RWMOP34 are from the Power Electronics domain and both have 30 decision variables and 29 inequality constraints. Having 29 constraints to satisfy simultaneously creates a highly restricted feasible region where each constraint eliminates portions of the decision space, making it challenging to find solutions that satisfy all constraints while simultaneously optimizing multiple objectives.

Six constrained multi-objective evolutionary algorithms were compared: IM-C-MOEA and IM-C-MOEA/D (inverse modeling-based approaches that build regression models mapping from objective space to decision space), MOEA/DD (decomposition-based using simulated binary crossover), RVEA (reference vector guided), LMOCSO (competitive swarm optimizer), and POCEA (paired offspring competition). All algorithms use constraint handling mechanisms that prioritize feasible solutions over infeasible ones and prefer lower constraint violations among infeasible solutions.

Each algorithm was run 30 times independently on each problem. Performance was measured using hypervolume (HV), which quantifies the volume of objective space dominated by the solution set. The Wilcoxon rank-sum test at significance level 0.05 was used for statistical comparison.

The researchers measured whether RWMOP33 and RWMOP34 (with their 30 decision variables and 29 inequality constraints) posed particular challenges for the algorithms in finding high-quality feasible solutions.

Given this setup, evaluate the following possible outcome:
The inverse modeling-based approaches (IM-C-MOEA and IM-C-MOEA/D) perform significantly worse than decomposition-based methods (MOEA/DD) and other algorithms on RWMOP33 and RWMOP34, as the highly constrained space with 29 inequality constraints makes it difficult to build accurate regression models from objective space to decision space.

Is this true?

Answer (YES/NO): YES